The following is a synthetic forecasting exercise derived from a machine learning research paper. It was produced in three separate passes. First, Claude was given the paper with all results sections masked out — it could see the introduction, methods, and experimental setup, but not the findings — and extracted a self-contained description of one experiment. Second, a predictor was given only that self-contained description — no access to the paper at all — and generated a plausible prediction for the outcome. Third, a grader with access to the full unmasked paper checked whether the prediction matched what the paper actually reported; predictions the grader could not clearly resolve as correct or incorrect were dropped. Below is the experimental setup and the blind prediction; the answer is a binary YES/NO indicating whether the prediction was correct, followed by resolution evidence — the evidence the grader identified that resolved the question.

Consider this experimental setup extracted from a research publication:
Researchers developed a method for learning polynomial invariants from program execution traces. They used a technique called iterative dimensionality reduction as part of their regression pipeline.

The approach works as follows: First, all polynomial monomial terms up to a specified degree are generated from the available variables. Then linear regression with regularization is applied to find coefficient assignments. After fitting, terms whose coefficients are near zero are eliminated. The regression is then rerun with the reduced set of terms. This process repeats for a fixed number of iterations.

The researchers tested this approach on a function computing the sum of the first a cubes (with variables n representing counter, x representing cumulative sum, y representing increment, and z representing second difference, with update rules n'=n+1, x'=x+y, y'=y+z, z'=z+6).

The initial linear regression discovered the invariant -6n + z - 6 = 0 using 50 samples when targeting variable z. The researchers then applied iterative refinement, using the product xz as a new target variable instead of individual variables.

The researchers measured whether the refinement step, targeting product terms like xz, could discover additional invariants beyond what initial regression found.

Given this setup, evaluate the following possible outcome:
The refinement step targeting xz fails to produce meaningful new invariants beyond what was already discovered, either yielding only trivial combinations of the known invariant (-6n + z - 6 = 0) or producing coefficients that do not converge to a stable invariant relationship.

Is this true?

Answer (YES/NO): NO